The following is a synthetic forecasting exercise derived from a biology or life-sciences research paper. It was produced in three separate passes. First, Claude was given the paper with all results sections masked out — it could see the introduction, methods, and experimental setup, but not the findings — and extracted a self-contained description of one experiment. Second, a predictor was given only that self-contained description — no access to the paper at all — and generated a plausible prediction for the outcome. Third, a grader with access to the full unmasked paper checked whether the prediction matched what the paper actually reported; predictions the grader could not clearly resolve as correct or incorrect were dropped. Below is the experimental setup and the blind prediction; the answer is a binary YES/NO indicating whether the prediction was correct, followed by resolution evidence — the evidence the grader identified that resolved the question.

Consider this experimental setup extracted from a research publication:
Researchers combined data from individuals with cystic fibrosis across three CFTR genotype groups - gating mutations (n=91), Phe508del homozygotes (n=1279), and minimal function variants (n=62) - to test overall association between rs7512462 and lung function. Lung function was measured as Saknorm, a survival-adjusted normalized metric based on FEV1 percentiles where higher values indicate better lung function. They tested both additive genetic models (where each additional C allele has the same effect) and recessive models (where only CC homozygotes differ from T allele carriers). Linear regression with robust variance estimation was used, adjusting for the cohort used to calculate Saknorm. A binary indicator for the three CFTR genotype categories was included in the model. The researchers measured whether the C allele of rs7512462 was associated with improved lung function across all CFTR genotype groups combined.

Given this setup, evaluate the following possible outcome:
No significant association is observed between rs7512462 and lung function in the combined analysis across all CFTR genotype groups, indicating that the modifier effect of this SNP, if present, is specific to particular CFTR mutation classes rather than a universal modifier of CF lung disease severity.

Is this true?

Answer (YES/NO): NO